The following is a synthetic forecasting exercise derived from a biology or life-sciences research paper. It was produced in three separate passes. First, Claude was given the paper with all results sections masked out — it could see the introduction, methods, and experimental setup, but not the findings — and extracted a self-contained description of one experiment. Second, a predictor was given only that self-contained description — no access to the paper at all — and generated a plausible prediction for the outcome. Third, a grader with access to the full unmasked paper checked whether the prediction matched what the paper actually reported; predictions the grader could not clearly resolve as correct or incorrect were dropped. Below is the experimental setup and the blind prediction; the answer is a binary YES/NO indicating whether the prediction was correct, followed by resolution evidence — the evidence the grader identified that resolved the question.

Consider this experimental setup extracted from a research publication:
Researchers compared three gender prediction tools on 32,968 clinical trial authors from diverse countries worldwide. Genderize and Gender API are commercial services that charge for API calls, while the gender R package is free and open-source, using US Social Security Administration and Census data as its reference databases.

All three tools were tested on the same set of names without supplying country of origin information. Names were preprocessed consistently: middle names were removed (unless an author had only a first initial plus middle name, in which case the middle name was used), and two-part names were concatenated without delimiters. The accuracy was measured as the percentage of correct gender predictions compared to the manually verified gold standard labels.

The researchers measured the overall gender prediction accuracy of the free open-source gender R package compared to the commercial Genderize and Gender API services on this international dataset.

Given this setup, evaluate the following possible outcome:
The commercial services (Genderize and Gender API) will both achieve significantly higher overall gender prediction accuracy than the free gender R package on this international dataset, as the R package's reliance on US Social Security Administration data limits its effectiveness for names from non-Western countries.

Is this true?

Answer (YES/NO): YES